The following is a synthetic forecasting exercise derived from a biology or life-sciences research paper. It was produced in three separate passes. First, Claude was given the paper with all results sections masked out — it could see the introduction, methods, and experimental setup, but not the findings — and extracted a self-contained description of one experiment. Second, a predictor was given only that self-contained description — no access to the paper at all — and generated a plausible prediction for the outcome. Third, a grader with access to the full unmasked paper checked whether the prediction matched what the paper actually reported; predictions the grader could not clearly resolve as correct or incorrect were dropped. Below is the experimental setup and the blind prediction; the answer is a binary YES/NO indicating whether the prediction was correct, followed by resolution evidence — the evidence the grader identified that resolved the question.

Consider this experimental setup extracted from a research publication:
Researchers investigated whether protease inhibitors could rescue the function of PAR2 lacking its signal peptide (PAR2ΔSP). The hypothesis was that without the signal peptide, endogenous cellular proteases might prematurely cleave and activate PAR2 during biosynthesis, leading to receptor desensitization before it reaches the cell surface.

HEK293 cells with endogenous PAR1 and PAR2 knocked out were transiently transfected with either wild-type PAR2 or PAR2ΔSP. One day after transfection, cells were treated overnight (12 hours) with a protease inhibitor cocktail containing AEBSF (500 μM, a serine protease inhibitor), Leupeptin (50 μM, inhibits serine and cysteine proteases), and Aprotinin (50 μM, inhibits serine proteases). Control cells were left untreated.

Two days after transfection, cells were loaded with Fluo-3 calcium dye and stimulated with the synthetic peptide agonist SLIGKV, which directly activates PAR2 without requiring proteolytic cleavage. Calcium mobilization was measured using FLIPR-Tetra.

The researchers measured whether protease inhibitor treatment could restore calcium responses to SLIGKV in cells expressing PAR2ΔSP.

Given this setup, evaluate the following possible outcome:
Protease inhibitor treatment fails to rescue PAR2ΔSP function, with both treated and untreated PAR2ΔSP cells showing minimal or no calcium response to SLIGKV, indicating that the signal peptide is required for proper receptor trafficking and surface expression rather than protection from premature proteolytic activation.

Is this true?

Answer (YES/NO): NO